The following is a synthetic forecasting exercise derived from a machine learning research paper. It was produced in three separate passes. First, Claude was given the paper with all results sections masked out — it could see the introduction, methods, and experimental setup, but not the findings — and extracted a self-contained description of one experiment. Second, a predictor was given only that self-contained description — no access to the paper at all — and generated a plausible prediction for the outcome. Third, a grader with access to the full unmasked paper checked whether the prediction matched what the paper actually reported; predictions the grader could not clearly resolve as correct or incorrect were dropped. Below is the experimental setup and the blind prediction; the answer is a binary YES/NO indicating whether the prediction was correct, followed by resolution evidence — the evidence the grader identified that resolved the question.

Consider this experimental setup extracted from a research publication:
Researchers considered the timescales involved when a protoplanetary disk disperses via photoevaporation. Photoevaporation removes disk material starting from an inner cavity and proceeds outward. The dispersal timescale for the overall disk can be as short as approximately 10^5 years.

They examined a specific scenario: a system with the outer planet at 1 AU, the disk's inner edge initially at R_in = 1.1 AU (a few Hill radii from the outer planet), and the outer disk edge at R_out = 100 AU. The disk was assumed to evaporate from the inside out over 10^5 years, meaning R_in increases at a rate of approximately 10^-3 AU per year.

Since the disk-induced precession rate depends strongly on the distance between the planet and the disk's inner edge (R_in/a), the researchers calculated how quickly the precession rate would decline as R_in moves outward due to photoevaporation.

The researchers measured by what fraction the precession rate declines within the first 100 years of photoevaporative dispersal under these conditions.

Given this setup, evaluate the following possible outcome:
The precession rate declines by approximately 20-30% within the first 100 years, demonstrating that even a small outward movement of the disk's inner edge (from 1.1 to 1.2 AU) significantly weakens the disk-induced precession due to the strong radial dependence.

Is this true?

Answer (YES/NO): NO